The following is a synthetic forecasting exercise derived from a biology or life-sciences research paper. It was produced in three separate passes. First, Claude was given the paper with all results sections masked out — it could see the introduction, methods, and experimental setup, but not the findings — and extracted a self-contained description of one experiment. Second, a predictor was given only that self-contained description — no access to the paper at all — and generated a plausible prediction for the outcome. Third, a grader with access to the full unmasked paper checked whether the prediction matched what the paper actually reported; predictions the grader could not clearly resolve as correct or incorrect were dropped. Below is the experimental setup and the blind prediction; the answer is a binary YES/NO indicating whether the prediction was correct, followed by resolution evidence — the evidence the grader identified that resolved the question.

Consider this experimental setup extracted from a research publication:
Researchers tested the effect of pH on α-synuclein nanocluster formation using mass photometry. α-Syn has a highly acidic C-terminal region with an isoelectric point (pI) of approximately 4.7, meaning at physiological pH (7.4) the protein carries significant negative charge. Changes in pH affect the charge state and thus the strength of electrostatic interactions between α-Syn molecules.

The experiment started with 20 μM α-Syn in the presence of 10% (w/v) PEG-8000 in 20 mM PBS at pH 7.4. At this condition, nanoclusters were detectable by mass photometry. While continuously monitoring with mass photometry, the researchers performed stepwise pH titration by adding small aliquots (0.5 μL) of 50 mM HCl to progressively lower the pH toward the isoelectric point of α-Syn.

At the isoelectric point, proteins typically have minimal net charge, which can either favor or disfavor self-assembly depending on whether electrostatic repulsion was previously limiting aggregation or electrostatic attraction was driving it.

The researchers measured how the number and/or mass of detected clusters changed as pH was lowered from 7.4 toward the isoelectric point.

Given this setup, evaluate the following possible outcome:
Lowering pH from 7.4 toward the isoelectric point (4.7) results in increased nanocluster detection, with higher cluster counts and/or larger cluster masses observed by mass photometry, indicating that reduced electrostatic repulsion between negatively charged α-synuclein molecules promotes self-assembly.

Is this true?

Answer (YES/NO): YES